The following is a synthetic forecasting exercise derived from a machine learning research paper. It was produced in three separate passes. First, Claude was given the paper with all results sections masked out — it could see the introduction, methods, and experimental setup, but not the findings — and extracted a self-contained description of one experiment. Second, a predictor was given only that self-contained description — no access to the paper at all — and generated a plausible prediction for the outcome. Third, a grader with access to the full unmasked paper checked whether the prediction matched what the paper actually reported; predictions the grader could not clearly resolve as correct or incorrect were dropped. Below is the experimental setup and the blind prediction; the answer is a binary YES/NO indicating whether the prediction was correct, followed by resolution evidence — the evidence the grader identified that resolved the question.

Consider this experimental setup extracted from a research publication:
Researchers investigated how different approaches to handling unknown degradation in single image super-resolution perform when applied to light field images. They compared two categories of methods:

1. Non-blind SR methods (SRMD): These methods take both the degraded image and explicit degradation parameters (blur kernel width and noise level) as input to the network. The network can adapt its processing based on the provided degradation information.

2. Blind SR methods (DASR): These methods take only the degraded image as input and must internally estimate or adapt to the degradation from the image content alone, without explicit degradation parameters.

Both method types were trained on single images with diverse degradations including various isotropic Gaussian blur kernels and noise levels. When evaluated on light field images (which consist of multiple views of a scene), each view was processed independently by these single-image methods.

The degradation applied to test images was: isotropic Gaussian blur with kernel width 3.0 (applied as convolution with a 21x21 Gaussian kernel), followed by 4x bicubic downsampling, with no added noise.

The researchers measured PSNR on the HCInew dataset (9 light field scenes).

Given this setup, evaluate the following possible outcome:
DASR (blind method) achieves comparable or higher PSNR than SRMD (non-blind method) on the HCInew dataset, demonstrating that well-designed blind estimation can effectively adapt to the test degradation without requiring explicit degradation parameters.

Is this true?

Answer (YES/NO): NO